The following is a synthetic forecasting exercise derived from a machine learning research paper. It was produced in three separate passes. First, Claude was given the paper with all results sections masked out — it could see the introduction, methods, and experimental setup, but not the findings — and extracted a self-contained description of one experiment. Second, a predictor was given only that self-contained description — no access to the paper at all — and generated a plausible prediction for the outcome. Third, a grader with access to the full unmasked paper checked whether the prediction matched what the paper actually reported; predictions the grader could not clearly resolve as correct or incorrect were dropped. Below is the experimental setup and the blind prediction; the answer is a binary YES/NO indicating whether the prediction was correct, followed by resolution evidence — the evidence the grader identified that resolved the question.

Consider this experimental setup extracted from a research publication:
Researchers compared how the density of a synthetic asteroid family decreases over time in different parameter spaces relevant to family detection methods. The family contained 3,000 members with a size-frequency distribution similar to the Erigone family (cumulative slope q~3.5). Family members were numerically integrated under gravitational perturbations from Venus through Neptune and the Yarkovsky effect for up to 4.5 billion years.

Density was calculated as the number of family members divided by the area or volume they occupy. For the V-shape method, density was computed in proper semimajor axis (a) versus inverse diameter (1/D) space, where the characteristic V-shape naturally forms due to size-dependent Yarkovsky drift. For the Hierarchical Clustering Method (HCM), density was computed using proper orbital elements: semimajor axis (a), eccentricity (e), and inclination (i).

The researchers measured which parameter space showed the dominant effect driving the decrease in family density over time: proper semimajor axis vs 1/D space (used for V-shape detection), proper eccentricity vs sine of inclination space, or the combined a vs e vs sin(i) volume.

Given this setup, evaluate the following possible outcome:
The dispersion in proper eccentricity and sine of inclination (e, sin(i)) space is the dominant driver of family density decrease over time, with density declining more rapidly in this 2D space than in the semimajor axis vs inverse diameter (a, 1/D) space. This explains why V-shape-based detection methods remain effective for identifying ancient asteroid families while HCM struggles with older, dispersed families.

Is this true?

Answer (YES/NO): NO